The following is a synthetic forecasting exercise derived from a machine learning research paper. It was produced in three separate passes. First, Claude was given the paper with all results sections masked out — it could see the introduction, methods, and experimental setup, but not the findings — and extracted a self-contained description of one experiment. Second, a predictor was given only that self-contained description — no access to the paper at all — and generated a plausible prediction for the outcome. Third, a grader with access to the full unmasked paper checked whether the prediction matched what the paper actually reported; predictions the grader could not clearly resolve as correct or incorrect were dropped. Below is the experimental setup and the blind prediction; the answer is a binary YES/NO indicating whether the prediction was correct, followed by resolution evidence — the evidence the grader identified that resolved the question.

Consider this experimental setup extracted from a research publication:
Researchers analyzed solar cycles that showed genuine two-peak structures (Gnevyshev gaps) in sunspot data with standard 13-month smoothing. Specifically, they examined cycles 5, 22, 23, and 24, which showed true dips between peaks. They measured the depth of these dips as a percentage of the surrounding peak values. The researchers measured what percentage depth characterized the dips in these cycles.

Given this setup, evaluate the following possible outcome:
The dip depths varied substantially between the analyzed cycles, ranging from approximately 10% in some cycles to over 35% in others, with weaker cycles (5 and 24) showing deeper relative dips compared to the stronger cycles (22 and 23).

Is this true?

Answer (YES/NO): NO